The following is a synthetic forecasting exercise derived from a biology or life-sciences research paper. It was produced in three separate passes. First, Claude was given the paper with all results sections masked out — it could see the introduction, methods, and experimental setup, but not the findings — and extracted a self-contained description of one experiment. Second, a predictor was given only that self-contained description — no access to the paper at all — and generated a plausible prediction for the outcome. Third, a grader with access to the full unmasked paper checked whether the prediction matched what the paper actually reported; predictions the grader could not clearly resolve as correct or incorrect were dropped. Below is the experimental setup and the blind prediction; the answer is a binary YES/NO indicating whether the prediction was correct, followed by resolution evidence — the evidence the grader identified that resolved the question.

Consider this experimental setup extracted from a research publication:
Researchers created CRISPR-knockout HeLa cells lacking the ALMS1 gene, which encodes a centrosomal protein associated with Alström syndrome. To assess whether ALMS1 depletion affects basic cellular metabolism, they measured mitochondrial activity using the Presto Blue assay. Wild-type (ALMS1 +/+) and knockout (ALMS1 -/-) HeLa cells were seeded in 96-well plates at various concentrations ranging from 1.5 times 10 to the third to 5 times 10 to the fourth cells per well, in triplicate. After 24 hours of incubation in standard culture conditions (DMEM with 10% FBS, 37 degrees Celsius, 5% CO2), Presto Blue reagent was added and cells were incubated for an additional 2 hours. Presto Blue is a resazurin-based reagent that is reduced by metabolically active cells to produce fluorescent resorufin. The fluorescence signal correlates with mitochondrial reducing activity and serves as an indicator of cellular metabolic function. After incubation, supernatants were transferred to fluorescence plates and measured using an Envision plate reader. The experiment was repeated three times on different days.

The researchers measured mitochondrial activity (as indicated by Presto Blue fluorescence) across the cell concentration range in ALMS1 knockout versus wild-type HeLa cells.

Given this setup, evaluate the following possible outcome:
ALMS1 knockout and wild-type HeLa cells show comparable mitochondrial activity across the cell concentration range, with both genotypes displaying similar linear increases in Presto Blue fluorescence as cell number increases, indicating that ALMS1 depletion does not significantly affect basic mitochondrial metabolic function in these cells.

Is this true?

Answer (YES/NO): YES